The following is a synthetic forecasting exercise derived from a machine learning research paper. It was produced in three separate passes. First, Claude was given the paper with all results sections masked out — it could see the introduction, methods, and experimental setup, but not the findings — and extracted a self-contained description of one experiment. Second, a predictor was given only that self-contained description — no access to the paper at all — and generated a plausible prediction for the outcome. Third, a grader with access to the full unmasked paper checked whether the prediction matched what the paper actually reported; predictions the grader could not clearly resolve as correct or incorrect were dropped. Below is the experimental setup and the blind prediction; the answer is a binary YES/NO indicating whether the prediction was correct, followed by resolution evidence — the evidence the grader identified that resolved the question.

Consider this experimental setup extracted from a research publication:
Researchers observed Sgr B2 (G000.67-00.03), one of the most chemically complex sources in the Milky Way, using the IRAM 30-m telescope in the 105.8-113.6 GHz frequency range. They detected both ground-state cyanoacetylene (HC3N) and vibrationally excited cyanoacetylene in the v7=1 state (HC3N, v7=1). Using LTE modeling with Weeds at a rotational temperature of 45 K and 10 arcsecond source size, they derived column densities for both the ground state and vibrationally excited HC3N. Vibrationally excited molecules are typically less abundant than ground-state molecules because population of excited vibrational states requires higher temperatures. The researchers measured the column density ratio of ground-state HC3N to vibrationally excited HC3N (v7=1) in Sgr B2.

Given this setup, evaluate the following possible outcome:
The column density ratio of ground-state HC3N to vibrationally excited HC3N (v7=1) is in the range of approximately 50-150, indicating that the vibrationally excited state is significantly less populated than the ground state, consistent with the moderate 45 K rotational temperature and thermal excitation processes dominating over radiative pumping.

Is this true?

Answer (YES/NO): NO